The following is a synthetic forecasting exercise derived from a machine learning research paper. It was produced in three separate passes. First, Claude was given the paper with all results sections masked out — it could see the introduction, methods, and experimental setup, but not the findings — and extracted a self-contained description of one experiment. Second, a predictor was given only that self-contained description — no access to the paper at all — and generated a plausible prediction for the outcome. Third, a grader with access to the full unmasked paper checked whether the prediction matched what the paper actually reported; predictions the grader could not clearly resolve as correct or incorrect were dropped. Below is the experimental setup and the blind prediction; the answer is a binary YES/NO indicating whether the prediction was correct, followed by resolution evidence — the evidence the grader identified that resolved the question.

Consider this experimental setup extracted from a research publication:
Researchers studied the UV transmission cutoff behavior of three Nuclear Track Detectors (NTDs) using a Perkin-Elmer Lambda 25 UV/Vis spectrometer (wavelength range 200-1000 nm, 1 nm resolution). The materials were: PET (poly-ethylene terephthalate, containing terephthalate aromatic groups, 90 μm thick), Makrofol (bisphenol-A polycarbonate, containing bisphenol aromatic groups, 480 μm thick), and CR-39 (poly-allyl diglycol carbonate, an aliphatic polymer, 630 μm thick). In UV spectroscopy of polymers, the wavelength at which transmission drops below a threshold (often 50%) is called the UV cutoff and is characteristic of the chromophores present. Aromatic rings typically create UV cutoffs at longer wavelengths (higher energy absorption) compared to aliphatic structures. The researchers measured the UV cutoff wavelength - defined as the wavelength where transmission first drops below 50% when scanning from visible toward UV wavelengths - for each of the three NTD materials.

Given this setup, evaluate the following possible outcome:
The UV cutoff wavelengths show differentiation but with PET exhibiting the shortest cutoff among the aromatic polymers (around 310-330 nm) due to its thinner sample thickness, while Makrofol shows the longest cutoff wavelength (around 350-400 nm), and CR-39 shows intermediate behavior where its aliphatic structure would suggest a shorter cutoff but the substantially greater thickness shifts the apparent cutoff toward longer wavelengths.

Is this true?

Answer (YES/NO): NO